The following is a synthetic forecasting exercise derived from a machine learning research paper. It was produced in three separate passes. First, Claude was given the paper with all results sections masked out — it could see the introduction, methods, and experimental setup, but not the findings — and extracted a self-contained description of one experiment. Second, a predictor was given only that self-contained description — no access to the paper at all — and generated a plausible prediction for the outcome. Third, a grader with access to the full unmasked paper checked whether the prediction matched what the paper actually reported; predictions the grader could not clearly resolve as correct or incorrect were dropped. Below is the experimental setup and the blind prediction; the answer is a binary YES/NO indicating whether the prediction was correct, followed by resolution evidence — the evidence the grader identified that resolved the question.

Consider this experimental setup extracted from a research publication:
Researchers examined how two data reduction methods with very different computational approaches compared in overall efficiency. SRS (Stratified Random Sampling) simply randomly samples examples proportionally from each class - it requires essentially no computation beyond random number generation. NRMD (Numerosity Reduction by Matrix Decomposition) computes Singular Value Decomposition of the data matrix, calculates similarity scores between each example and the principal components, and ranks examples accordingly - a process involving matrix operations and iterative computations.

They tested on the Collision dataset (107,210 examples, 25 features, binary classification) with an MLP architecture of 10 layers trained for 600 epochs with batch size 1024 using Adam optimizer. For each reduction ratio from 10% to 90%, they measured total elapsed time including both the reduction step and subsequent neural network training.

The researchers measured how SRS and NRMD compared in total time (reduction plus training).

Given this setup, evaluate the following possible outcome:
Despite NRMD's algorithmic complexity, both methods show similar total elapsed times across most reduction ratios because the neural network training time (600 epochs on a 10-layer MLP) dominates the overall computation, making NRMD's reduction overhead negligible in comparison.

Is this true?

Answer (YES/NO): YES